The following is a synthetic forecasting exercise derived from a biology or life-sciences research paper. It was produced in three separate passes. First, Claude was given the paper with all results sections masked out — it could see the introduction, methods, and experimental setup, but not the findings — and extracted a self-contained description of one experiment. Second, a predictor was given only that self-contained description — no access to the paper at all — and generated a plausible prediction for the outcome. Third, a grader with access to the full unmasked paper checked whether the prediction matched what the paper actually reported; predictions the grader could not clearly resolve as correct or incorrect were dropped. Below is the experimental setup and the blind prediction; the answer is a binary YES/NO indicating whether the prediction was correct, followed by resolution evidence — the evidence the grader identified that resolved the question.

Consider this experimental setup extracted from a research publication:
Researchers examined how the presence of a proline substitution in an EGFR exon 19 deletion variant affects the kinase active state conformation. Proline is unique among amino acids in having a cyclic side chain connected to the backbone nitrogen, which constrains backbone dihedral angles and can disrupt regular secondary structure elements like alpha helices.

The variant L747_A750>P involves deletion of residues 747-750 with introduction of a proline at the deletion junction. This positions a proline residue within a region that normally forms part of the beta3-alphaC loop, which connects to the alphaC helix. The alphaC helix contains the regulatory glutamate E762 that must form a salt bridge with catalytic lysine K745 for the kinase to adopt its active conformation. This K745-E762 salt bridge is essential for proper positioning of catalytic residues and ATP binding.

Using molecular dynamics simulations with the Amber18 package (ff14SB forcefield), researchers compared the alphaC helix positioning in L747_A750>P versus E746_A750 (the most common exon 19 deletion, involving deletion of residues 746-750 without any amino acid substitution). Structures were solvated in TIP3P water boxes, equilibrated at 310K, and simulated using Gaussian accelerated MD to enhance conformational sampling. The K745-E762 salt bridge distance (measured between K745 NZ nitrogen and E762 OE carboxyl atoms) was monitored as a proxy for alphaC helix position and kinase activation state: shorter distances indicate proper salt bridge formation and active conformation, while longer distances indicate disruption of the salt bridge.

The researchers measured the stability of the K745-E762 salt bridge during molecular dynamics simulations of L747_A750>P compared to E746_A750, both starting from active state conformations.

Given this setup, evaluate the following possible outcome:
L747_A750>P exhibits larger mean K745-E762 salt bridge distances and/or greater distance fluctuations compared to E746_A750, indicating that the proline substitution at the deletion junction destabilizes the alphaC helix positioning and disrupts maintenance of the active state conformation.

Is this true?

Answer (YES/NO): NO